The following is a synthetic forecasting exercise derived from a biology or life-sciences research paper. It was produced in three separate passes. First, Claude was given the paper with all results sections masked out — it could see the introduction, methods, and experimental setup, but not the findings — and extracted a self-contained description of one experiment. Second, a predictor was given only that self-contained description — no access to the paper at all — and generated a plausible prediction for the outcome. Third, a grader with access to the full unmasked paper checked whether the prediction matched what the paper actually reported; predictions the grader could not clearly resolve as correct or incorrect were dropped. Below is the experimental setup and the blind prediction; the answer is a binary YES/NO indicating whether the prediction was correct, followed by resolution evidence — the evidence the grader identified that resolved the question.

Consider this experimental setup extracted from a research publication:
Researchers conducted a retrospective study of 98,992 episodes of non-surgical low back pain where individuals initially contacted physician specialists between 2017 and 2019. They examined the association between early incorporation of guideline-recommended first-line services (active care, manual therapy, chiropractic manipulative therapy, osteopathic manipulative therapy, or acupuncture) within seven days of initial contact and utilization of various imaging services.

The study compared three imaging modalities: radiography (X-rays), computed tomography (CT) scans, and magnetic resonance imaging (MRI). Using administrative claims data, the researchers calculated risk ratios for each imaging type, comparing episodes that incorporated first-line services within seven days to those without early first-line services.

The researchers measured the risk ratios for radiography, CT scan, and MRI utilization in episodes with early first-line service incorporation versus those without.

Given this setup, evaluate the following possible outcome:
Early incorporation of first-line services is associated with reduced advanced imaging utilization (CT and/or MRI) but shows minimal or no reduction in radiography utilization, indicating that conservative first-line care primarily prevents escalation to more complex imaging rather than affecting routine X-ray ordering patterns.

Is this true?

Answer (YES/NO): NO